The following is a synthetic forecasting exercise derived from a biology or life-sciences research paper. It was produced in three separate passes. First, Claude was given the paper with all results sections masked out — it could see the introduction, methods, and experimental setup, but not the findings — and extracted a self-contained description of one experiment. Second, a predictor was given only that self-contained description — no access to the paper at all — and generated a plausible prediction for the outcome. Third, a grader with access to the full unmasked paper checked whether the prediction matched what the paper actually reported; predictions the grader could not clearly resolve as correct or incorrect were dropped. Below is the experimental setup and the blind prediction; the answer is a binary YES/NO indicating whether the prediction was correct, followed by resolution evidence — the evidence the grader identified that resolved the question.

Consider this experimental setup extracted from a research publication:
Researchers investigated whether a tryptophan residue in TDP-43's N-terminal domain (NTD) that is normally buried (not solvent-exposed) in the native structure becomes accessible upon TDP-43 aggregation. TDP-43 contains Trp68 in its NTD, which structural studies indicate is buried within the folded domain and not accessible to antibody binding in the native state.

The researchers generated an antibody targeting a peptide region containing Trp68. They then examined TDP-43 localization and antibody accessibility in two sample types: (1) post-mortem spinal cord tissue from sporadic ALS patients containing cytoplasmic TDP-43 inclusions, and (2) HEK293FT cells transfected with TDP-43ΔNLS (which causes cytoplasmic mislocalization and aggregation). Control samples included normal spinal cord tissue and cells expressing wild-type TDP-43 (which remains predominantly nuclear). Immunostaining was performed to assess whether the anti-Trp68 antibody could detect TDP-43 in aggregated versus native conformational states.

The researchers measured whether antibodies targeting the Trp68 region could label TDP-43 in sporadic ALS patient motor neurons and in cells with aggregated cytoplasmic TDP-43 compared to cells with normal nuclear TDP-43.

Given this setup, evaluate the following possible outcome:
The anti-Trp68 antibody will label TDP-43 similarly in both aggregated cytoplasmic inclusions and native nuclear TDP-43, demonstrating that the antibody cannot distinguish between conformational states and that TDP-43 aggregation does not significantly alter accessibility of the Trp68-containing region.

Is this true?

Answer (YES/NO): NO